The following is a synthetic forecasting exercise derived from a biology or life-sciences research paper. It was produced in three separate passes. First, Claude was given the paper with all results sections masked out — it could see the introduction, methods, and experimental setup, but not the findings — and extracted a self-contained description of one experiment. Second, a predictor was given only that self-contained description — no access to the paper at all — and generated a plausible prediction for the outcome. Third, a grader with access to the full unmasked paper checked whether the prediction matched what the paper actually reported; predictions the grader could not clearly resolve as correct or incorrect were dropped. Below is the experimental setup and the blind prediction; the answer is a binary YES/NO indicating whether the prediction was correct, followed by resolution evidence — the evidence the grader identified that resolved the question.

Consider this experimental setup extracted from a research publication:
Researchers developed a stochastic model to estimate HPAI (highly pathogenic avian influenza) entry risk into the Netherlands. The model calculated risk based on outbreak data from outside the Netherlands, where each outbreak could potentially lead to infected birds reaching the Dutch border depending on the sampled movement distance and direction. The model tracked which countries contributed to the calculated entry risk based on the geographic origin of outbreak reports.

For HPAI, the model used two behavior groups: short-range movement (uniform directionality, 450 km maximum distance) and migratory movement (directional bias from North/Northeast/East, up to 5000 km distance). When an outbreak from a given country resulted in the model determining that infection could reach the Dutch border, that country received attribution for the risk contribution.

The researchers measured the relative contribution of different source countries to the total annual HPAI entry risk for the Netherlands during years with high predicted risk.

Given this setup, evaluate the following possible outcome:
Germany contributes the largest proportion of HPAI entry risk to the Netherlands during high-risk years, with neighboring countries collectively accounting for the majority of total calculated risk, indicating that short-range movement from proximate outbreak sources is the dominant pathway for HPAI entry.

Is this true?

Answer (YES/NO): NO